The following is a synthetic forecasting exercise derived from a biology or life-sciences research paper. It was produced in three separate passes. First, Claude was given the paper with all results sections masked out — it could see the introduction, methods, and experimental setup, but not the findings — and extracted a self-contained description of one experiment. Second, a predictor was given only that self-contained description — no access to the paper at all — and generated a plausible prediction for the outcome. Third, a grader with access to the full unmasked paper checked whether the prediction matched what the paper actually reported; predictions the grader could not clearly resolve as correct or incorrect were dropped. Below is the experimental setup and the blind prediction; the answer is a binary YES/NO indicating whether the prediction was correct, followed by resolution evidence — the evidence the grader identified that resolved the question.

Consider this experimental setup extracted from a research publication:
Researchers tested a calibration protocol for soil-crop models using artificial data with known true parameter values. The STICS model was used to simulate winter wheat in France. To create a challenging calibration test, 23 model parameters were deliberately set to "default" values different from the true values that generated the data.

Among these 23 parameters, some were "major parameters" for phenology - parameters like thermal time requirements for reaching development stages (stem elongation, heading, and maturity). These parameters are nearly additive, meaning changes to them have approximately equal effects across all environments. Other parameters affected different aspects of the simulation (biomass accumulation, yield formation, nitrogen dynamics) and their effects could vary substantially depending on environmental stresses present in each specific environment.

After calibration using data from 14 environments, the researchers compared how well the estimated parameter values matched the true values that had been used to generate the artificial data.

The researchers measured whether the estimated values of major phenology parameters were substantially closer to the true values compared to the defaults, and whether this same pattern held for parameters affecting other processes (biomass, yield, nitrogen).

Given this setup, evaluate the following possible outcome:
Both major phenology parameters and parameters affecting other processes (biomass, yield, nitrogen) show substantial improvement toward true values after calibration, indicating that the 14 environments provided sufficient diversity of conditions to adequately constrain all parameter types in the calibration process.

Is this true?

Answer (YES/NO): NO